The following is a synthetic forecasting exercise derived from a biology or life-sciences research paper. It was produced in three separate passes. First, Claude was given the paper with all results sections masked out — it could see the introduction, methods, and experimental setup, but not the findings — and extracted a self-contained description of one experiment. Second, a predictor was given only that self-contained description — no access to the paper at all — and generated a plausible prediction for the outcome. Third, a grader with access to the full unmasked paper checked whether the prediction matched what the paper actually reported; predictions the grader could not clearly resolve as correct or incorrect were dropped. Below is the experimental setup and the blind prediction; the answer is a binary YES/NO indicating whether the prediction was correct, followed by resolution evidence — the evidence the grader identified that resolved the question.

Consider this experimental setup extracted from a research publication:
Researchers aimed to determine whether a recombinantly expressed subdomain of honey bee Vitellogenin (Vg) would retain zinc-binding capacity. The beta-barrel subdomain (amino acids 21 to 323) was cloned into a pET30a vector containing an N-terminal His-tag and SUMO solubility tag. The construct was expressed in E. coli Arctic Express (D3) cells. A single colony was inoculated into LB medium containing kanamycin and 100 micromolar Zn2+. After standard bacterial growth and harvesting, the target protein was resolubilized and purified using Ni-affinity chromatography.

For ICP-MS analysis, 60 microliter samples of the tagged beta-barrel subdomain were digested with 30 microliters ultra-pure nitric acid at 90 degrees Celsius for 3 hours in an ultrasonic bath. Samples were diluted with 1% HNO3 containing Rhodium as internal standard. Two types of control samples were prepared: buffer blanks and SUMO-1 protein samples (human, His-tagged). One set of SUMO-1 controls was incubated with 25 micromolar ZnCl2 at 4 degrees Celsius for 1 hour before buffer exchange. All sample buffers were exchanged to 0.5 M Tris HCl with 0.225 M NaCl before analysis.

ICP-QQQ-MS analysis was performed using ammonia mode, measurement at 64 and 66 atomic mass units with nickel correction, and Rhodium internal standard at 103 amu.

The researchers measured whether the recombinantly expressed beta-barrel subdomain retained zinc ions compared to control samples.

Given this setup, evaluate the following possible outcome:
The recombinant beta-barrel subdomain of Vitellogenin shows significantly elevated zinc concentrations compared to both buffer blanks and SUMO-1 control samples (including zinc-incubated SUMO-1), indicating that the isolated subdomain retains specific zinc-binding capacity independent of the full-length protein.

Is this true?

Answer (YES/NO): NO